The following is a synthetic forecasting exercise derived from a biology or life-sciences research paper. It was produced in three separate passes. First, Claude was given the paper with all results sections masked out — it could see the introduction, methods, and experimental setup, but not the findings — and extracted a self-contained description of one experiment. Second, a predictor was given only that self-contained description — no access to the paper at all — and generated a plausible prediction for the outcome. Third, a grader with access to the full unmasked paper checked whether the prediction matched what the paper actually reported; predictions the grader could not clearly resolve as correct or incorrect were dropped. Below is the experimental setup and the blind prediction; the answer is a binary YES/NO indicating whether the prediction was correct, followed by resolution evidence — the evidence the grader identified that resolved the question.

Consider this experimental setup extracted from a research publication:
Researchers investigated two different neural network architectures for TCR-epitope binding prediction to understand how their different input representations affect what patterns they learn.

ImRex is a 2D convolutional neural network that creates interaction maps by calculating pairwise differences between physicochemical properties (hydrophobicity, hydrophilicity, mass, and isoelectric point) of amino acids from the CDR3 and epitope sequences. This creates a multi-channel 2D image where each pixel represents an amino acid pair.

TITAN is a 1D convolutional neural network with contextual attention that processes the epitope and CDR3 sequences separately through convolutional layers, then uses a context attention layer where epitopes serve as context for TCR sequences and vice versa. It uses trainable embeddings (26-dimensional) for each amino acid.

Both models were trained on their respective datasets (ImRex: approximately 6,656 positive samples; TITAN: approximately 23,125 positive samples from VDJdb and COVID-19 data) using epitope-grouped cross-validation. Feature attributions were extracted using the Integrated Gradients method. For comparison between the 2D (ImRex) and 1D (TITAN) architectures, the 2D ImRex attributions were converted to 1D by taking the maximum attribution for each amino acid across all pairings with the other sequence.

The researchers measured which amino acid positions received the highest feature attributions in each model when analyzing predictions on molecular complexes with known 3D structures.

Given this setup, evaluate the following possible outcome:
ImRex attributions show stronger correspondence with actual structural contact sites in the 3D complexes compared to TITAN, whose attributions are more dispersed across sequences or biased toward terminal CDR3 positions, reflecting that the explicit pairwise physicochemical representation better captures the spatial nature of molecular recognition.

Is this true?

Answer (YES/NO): NO